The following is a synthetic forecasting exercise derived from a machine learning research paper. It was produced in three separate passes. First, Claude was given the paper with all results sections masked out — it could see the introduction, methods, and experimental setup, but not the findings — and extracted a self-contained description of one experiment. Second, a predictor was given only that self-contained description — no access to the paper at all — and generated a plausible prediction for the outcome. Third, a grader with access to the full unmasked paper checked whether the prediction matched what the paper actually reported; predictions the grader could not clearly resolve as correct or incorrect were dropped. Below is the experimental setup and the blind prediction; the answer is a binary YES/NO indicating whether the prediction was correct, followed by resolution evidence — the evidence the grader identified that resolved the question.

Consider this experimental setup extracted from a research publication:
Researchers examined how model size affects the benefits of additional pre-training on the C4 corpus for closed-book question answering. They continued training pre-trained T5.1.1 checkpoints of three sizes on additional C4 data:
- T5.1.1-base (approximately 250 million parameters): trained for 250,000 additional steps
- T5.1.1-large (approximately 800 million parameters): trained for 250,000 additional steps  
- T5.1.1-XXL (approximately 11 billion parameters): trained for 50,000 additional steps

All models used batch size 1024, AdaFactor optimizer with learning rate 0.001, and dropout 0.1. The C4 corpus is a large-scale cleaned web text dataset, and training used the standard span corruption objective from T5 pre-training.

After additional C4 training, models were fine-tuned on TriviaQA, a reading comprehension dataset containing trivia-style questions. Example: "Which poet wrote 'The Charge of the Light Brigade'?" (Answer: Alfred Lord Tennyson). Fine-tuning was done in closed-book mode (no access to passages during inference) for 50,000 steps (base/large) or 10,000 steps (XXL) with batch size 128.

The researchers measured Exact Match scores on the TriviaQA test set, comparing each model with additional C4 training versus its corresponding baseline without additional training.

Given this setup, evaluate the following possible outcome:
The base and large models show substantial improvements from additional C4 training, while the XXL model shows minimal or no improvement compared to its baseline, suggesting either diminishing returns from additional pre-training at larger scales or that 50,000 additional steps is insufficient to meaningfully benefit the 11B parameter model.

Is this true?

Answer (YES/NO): NO